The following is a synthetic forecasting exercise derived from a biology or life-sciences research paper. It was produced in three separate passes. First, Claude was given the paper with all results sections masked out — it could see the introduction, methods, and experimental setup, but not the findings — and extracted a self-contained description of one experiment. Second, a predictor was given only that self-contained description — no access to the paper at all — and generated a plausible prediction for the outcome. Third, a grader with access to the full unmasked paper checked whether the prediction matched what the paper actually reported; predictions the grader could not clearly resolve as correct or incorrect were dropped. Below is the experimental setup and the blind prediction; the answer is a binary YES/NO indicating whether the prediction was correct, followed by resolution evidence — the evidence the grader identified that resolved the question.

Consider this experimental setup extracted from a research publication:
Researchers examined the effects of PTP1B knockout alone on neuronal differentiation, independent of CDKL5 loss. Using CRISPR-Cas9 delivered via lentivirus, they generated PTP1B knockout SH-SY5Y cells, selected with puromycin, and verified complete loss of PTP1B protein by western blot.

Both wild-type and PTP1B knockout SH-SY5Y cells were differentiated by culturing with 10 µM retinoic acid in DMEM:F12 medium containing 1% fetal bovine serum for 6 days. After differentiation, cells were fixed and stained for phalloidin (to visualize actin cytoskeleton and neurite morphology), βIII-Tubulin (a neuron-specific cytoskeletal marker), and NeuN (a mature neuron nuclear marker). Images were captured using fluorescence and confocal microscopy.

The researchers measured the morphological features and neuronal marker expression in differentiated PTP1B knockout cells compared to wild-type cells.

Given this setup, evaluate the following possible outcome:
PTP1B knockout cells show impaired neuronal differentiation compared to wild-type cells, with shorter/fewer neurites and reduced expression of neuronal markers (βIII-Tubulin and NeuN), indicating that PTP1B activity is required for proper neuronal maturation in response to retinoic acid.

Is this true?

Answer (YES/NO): NO